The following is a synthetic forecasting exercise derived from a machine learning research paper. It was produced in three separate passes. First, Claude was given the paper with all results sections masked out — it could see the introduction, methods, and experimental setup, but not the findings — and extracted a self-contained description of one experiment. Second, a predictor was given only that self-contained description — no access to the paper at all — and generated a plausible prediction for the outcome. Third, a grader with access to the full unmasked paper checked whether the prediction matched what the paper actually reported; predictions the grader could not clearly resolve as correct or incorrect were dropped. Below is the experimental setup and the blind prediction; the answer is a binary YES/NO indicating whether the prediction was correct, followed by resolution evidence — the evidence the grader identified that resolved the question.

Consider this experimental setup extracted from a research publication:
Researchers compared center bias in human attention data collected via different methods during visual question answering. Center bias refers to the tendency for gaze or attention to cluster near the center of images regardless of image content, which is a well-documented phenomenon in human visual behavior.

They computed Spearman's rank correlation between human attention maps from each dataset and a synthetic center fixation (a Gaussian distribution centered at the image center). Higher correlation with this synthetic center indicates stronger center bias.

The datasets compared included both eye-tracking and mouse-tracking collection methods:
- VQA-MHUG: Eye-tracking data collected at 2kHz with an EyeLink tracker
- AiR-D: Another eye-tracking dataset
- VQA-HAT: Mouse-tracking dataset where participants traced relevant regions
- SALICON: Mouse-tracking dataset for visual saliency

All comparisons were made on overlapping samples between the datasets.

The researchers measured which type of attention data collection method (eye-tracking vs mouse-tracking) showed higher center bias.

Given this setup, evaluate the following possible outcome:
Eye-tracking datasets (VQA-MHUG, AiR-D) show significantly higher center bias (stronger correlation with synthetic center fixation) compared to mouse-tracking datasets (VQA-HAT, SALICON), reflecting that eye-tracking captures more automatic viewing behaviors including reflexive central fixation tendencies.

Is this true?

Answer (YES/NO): NO